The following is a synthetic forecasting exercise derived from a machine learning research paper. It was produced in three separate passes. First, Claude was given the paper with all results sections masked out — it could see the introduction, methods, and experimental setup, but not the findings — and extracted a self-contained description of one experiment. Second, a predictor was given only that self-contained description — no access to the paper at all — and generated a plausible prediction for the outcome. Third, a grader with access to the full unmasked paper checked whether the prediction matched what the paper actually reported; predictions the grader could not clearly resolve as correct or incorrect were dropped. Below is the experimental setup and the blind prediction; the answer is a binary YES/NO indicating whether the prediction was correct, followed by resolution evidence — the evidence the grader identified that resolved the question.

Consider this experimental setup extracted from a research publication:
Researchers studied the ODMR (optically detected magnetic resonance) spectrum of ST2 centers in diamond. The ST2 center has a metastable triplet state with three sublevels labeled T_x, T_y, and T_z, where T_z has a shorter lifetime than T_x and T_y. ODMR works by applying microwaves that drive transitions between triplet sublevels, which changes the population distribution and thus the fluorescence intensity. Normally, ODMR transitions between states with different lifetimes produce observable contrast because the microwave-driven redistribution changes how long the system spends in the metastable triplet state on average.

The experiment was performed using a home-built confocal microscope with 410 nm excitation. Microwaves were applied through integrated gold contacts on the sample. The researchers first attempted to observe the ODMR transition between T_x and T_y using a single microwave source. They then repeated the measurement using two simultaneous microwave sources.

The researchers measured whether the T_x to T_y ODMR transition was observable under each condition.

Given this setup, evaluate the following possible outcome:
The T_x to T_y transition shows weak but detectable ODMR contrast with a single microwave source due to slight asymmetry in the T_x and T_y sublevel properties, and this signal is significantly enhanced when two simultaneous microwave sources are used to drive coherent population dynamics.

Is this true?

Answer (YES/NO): NO